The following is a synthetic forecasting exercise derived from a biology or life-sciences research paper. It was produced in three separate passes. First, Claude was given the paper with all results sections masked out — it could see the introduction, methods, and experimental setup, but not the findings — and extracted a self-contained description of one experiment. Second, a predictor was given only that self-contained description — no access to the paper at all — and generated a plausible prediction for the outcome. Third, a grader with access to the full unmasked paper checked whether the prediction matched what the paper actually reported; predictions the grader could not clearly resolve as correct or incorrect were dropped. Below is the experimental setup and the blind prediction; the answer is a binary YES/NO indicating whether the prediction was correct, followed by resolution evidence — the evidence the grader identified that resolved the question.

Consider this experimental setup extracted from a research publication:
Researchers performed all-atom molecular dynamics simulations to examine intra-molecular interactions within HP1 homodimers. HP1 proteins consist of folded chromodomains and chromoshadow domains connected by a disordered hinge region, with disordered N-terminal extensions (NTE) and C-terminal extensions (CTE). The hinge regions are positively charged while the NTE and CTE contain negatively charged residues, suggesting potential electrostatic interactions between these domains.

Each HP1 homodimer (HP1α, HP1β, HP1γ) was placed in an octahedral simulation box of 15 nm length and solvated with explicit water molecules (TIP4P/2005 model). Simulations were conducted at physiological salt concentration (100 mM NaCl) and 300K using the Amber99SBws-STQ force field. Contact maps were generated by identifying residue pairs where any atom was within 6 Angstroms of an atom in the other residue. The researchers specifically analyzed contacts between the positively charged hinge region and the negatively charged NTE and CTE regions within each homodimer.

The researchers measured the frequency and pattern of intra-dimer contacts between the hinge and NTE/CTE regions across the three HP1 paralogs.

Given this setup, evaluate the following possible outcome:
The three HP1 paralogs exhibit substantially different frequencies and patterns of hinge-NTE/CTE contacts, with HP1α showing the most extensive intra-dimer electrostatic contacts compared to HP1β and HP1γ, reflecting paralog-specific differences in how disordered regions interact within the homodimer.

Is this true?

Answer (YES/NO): YES